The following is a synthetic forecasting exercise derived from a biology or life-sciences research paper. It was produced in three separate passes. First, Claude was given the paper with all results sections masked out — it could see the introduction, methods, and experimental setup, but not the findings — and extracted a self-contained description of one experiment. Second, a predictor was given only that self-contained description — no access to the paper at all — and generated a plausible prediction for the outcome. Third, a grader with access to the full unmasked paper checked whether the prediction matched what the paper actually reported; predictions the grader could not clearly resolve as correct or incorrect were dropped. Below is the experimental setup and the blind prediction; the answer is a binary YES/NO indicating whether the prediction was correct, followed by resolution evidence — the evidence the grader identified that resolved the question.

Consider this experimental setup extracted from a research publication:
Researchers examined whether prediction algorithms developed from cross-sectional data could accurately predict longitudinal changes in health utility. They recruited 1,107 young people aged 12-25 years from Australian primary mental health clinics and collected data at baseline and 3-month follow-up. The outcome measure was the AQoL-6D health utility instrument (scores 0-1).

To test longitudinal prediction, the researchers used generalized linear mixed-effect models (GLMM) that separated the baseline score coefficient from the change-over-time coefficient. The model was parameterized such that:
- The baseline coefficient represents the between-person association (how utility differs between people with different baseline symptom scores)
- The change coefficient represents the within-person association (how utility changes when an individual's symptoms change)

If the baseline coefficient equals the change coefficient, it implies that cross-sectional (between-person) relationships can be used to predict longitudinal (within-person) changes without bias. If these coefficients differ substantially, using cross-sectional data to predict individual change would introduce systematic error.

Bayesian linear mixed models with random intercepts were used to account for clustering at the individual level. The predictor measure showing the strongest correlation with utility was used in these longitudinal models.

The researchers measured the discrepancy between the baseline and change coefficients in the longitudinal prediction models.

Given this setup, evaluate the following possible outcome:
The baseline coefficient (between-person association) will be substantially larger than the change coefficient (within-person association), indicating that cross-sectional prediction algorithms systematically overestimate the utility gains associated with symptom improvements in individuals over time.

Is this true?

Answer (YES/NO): NO